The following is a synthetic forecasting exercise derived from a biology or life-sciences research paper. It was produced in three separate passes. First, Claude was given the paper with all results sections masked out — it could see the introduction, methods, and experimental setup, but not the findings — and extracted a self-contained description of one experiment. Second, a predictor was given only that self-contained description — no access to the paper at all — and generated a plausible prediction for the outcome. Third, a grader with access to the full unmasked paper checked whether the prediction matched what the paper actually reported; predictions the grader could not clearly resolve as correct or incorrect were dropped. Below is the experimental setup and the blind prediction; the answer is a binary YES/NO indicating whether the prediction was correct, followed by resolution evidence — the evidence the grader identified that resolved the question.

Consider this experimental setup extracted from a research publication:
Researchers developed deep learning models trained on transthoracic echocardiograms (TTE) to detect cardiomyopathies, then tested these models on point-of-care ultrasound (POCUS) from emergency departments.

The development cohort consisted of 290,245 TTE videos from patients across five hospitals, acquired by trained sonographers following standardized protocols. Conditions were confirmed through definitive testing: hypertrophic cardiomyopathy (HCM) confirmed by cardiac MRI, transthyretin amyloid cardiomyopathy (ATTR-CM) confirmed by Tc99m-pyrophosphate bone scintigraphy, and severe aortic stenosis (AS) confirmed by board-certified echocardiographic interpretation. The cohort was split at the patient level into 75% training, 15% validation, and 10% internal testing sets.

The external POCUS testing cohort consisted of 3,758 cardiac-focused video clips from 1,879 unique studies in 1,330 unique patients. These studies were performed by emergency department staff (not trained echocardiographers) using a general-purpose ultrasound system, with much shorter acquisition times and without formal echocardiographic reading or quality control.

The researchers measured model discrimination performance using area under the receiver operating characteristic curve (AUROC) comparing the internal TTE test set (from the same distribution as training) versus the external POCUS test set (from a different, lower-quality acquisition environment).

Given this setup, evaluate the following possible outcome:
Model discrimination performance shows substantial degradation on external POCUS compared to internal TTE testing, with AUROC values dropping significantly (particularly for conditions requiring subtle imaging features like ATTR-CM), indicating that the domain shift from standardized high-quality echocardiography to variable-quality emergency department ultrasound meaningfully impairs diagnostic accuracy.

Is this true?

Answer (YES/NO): NO